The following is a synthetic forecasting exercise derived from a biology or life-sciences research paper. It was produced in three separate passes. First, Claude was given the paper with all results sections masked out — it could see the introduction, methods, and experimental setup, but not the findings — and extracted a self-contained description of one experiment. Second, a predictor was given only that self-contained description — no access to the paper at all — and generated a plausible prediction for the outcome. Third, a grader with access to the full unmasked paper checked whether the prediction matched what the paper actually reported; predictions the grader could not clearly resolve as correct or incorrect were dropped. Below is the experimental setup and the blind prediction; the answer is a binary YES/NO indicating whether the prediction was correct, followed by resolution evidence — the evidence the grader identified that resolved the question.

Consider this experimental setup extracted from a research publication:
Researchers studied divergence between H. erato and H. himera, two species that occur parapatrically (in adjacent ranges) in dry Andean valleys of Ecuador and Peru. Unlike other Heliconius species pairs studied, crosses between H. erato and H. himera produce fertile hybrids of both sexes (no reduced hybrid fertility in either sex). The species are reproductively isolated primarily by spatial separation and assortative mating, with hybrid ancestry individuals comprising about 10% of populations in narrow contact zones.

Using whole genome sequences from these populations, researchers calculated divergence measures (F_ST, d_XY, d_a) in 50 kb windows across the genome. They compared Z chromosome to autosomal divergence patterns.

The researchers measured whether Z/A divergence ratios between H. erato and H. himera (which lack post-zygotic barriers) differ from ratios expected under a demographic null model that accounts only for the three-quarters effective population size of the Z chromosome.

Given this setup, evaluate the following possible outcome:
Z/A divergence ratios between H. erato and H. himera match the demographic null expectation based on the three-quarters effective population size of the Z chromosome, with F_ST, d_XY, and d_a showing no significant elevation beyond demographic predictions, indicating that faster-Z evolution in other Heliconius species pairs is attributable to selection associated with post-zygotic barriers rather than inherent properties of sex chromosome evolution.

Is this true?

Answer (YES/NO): NO